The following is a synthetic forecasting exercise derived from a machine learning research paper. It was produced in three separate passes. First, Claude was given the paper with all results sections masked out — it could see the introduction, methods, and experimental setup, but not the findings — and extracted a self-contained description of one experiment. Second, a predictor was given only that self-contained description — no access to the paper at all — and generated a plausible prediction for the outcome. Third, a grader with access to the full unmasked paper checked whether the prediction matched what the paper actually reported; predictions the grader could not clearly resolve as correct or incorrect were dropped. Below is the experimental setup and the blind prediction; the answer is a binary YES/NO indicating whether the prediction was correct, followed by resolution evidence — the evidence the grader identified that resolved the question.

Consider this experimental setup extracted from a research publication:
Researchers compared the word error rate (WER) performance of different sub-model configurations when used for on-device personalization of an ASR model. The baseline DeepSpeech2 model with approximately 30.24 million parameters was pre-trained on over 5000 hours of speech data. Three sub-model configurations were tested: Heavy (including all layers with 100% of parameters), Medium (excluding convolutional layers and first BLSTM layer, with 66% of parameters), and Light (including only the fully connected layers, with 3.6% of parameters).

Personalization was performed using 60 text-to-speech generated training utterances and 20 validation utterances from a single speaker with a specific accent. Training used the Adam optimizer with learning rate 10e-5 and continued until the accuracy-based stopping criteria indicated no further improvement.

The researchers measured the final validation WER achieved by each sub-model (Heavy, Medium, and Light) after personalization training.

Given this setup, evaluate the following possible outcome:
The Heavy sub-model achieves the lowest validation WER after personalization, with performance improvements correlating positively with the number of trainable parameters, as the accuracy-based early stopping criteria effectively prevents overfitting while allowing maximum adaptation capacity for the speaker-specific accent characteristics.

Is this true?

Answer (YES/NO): NO